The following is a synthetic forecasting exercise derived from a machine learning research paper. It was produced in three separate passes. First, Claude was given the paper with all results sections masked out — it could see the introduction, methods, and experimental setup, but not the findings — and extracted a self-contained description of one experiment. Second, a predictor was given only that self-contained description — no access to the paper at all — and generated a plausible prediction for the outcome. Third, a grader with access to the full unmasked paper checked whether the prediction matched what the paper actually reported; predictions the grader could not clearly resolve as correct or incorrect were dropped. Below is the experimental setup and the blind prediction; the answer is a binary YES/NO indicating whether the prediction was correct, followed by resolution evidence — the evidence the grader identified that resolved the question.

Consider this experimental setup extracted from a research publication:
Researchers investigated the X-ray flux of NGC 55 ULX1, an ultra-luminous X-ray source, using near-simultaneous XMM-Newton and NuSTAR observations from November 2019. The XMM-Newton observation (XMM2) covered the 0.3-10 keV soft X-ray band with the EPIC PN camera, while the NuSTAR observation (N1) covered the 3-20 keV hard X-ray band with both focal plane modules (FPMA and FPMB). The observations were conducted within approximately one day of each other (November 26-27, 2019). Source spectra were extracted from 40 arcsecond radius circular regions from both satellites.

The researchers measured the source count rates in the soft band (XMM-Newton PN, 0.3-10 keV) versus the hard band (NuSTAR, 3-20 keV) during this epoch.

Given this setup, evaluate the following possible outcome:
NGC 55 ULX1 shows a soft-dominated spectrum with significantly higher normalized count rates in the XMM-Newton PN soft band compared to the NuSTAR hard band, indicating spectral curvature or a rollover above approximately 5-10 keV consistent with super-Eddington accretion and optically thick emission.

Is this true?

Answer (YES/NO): YES